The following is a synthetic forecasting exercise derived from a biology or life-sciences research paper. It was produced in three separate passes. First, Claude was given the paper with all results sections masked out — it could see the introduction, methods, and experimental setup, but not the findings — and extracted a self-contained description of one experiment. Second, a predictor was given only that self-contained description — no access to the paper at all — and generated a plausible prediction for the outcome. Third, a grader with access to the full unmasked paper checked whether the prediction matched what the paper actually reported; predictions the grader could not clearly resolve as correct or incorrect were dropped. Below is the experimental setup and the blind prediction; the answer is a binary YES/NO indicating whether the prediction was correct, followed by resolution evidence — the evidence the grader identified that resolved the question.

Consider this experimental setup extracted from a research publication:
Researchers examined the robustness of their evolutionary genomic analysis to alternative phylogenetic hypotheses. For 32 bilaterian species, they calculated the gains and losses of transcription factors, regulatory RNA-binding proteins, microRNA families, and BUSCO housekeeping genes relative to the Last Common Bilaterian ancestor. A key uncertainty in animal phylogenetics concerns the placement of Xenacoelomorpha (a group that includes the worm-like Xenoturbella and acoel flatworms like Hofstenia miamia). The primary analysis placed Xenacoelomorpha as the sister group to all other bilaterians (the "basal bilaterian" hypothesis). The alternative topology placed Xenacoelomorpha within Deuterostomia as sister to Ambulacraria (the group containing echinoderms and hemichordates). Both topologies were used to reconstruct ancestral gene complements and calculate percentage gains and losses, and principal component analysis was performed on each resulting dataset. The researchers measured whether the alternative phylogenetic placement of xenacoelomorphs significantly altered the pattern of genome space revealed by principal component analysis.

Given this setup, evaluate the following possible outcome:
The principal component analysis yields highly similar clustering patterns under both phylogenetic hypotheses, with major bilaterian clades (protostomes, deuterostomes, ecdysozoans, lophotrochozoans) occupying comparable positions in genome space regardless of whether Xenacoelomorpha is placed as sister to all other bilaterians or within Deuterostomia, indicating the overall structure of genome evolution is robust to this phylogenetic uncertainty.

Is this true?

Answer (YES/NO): YES